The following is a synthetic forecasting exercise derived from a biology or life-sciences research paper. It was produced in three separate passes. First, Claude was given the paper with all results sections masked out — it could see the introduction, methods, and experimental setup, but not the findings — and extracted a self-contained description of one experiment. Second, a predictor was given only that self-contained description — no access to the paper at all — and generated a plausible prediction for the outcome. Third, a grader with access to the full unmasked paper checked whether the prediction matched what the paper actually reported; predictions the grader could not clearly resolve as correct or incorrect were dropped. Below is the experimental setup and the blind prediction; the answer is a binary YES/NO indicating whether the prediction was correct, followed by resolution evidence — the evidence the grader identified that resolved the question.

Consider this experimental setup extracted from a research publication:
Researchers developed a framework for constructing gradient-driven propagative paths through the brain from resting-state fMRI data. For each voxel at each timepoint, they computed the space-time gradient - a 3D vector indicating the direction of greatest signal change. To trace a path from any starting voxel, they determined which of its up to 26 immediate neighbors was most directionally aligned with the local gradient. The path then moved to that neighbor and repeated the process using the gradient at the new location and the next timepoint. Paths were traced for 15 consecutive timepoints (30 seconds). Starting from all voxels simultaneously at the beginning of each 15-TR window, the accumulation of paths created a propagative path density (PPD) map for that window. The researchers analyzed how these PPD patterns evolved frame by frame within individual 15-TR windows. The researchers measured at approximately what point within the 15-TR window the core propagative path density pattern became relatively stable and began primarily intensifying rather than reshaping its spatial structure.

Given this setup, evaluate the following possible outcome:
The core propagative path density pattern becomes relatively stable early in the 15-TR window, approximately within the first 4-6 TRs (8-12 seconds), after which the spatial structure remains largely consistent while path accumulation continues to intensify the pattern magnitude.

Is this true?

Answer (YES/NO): NO